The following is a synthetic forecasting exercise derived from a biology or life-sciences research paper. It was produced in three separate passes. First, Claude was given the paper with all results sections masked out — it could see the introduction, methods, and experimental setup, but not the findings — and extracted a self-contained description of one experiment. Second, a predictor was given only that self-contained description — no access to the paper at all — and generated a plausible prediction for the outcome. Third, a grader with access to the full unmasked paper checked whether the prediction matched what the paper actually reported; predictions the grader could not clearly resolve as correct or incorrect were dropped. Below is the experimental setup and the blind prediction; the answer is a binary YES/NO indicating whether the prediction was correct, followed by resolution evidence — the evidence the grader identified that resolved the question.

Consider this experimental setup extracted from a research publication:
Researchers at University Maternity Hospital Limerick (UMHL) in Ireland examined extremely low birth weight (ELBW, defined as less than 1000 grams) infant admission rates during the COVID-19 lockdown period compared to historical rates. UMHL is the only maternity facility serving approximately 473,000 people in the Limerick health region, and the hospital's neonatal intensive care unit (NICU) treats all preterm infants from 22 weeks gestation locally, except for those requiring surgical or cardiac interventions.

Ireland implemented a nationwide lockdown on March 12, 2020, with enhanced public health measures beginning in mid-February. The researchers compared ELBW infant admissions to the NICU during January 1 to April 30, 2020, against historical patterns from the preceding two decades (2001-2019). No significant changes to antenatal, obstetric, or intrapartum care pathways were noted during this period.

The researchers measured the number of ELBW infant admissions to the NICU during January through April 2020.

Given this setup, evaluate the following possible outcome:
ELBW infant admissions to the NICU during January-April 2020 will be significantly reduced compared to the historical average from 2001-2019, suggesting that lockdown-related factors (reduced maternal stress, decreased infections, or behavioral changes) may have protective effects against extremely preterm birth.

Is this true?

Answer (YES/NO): YES